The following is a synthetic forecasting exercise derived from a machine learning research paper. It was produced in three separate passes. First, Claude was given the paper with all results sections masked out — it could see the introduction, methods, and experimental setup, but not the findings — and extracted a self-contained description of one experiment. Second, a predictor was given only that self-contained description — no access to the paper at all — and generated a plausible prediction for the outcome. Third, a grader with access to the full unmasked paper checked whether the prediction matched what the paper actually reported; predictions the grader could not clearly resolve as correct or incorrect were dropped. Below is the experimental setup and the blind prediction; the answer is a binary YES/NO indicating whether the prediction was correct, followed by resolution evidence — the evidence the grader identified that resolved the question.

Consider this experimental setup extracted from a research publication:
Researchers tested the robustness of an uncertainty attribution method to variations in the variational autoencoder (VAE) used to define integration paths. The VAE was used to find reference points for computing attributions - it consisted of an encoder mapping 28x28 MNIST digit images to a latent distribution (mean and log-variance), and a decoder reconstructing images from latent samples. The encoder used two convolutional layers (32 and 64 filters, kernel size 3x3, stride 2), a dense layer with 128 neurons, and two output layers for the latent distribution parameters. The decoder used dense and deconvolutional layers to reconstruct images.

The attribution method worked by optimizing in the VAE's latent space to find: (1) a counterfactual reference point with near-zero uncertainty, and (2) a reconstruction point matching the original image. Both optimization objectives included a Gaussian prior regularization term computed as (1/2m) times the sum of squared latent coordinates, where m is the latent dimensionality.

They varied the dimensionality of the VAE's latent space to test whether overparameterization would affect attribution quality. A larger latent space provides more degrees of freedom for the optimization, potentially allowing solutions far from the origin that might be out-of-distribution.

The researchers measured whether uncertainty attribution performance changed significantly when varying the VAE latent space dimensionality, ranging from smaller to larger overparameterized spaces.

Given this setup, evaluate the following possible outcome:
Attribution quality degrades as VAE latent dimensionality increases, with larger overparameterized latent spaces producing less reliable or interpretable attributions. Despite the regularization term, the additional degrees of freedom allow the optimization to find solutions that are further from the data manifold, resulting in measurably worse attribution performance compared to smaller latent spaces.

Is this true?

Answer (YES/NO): NO